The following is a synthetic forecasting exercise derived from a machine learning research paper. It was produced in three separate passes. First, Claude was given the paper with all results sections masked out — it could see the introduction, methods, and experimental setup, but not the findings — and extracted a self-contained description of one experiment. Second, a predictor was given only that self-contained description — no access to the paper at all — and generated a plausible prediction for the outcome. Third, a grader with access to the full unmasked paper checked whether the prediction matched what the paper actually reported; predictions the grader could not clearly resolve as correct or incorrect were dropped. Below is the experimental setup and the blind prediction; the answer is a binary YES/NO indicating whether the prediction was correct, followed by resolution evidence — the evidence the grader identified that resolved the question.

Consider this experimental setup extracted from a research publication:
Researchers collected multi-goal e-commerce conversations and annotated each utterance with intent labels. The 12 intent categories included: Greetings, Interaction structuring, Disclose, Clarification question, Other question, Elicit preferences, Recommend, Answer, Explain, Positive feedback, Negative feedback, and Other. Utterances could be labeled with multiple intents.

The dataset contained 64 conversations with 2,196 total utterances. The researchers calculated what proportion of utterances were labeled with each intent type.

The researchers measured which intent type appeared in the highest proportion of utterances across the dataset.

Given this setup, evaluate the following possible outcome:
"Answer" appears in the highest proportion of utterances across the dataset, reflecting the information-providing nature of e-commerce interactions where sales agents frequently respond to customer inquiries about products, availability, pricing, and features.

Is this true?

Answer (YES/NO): YES